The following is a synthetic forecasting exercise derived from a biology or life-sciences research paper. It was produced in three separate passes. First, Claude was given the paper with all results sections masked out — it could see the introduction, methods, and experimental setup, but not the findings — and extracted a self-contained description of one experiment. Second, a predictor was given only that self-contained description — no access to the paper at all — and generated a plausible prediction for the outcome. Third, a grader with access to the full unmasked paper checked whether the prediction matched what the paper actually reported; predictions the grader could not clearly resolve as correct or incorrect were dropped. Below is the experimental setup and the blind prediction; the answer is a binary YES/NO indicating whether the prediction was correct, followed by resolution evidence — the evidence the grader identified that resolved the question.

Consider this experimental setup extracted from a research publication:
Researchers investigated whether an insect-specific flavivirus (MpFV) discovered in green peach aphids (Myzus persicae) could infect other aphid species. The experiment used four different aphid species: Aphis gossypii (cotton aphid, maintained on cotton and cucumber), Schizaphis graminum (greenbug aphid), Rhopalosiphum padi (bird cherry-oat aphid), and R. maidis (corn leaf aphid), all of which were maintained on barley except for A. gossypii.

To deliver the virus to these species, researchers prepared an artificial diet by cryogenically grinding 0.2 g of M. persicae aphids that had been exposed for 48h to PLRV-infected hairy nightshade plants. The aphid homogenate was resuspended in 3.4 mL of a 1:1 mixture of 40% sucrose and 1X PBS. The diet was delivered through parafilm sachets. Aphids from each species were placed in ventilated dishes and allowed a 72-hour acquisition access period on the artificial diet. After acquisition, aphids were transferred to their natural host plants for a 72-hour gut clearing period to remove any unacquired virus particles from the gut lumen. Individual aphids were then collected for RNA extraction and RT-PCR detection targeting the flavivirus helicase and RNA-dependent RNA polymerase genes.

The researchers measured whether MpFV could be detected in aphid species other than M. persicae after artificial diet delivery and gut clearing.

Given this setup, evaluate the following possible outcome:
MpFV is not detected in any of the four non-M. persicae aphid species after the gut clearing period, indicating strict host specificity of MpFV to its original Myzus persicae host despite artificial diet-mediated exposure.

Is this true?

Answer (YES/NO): NO